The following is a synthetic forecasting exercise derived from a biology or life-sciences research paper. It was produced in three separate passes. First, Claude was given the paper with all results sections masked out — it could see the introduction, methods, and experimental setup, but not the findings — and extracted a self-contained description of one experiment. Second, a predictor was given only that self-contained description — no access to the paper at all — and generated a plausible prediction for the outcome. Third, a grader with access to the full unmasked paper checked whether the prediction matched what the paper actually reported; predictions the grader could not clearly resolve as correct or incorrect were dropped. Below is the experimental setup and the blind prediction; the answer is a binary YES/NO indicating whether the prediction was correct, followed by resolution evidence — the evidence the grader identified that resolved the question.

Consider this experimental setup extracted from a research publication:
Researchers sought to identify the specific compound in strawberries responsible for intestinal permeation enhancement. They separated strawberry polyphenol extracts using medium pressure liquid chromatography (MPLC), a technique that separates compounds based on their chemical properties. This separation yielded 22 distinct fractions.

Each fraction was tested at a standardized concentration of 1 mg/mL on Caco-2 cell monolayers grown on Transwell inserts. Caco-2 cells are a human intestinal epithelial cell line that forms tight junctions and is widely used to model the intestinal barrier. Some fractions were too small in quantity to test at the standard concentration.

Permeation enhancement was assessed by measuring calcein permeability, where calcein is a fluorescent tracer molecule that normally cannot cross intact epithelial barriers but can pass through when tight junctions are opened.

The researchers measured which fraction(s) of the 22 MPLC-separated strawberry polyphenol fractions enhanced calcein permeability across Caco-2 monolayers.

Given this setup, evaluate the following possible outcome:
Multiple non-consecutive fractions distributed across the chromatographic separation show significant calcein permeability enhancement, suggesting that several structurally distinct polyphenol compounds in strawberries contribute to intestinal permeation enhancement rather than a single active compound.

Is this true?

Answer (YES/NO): NO